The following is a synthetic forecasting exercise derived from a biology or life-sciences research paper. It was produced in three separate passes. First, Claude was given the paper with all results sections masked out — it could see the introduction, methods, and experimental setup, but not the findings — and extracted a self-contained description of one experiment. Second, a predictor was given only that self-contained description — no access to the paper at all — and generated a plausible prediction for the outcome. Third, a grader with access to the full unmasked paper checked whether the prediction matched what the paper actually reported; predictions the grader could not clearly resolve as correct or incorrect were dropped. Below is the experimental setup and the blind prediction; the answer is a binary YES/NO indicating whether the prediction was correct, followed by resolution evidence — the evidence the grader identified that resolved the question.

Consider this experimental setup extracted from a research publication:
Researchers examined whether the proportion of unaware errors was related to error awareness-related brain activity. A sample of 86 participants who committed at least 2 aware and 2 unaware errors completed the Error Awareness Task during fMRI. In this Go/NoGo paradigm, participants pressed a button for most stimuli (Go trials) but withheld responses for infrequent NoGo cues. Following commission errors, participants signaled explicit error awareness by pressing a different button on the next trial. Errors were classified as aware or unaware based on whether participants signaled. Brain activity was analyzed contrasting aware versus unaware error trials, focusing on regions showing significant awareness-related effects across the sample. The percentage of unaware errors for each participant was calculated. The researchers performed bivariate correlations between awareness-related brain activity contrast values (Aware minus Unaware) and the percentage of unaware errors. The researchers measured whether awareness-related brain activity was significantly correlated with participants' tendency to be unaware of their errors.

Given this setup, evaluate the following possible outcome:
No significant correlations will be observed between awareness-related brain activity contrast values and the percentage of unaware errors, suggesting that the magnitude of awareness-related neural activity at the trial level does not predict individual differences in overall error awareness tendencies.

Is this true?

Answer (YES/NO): YES